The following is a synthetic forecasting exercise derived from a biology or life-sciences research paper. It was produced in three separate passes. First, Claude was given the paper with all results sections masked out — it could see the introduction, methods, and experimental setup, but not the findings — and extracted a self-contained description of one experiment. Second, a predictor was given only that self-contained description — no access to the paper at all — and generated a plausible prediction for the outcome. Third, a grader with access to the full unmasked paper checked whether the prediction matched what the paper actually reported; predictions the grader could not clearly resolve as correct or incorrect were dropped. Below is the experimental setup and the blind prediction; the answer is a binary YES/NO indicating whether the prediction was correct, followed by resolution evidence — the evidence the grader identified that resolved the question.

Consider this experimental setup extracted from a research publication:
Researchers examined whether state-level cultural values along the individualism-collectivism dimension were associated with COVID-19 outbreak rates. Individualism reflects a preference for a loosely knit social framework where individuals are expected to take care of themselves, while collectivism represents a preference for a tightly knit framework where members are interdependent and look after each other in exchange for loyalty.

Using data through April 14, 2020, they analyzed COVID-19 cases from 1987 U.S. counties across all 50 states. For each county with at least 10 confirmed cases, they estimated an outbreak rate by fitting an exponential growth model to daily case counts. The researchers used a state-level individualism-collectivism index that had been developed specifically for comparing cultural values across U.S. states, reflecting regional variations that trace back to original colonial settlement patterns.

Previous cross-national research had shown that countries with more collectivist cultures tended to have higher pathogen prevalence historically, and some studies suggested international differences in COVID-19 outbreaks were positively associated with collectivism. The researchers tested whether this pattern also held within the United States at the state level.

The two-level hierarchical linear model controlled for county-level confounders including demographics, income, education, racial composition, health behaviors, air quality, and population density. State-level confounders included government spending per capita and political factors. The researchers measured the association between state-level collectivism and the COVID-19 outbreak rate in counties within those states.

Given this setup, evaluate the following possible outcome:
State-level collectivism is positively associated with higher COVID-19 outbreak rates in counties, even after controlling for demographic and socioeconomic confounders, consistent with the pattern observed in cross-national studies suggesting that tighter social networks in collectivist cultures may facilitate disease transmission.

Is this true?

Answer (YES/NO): YES